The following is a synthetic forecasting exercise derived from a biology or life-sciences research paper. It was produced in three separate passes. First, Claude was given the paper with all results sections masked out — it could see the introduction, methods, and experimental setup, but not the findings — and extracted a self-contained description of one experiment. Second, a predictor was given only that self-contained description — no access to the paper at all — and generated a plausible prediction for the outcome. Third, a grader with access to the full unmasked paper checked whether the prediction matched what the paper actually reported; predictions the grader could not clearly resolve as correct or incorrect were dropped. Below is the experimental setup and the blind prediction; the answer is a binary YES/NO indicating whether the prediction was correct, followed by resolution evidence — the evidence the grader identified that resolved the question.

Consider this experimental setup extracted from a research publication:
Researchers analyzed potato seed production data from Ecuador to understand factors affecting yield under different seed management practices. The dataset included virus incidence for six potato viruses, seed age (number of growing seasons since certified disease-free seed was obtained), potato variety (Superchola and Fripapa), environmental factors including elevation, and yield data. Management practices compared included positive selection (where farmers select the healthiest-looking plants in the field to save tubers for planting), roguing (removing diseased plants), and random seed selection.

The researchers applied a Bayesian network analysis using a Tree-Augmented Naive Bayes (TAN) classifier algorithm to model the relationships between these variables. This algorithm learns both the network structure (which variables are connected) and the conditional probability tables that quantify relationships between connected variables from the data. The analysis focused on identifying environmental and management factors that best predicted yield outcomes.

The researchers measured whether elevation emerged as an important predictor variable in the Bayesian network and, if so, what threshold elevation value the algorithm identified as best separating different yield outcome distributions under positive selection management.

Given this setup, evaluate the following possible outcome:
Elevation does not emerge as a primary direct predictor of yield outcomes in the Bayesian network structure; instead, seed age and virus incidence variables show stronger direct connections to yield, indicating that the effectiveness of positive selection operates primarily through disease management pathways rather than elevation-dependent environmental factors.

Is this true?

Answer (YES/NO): NO